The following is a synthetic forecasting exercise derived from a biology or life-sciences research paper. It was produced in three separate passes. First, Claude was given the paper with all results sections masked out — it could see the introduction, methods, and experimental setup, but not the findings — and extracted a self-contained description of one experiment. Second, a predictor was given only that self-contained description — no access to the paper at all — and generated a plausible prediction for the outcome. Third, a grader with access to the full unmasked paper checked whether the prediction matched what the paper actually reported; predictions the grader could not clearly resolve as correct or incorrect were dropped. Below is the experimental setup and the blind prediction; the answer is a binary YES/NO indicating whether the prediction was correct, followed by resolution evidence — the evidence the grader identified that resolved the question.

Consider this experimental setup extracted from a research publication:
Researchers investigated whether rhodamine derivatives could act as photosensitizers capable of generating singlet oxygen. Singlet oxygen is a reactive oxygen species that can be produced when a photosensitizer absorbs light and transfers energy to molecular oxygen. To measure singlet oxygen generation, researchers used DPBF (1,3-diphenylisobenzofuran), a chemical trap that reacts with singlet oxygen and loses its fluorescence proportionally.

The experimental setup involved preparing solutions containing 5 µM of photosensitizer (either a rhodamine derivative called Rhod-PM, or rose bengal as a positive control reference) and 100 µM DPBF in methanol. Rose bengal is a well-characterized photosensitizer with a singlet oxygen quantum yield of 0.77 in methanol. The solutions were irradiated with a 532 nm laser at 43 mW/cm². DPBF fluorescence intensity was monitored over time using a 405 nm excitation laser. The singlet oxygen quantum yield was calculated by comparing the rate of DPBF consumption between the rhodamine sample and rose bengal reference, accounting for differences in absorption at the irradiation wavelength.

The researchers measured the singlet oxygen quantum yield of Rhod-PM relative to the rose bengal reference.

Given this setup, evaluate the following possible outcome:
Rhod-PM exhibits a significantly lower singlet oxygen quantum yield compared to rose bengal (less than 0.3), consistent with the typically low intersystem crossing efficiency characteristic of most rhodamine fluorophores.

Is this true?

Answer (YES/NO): YES